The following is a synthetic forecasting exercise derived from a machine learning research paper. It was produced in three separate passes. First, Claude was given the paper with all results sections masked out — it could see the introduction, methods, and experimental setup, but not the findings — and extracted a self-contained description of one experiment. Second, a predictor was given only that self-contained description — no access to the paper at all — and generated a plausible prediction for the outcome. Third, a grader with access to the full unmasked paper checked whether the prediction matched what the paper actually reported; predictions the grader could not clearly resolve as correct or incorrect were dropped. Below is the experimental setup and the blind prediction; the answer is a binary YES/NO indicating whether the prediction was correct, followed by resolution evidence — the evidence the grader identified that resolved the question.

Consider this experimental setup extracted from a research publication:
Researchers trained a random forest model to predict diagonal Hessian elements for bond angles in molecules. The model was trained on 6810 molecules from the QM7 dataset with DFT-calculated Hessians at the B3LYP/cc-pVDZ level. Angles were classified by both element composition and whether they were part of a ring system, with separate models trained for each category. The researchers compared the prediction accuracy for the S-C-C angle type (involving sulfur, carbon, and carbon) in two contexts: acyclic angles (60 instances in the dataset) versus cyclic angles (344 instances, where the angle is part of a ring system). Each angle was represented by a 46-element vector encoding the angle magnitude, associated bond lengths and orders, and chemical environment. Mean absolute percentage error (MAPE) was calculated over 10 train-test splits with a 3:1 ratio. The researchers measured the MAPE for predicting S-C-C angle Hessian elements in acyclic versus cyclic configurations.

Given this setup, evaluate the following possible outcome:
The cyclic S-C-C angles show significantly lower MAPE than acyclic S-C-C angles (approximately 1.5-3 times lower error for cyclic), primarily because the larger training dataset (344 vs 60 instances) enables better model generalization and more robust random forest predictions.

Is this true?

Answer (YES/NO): NO